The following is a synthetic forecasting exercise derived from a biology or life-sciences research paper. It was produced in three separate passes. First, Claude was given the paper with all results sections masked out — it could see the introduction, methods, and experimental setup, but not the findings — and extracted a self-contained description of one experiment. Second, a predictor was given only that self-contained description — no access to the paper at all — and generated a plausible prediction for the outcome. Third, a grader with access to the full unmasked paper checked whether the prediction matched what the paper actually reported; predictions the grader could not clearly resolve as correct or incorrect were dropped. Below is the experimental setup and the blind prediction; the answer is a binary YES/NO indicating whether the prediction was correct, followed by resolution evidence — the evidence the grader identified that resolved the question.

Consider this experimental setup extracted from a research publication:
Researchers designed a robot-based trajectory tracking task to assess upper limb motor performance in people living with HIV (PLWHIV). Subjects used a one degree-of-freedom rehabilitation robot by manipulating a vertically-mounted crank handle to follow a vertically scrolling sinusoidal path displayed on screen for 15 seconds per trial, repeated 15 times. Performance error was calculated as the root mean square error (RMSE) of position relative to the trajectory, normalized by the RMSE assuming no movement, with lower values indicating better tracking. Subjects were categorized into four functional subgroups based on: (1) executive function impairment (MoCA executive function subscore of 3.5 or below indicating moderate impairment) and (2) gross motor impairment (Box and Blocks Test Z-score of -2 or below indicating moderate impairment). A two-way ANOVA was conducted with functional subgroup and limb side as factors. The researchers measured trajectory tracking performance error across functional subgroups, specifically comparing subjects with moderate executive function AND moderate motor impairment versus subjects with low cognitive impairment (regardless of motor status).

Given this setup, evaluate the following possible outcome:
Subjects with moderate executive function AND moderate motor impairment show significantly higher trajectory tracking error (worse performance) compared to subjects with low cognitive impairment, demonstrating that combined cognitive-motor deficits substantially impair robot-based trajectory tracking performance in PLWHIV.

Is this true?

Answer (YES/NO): YES